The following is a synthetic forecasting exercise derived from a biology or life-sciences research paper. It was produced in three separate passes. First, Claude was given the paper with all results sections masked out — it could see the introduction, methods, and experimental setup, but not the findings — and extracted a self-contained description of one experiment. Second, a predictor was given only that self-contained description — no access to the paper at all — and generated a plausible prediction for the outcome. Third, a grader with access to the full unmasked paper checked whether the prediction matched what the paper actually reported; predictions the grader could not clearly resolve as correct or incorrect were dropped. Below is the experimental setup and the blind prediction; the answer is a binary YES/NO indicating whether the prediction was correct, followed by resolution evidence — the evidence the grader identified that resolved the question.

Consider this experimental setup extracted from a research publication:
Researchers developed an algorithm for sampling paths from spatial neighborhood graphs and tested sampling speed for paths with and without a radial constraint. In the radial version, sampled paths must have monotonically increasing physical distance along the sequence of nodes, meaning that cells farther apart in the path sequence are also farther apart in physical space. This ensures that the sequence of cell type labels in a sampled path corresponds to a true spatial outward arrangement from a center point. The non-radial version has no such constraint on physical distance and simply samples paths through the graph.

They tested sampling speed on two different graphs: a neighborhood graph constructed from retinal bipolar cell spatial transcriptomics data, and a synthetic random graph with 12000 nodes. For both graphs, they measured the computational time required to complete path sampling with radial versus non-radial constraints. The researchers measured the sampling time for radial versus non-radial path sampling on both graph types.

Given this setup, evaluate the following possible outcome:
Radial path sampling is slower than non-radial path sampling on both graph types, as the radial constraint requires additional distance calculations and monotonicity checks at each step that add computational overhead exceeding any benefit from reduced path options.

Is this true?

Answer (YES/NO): YES